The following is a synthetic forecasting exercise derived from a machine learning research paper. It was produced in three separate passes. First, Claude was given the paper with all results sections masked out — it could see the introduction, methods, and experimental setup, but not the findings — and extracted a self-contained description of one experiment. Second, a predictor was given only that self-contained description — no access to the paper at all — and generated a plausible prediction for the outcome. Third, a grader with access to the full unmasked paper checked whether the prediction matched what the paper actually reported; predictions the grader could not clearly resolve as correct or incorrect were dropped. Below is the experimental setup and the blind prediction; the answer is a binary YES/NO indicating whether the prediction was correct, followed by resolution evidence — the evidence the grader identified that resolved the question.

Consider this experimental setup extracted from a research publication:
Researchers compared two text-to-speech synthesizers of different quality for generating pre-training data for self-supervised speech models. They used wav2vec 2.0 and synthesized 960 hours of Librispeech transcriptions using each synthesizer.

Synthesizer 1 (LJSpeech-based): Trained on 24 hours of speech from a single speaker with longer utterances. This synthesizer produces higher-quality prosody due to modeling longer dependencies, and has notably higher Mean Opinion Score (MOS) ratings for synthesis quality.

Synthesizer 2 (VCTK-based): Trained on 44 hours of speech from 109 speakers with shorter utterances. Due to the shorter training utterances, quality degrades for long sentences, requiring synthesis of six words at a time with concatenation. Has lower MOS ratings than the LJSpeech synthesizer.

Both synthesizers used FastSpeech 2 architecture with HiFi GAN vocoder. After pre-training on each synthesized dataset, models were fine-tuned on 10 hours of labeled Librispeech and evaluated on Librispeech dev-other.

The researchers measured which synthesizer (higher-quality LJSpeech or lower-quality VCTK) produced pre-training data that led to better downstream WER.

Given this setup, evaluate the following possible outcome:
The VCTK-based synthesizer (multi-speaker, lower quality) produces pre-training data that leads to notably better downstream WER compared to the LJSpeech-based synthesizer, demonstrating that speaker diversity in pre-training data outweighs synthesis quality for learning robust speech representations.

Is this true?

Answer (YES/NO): YES